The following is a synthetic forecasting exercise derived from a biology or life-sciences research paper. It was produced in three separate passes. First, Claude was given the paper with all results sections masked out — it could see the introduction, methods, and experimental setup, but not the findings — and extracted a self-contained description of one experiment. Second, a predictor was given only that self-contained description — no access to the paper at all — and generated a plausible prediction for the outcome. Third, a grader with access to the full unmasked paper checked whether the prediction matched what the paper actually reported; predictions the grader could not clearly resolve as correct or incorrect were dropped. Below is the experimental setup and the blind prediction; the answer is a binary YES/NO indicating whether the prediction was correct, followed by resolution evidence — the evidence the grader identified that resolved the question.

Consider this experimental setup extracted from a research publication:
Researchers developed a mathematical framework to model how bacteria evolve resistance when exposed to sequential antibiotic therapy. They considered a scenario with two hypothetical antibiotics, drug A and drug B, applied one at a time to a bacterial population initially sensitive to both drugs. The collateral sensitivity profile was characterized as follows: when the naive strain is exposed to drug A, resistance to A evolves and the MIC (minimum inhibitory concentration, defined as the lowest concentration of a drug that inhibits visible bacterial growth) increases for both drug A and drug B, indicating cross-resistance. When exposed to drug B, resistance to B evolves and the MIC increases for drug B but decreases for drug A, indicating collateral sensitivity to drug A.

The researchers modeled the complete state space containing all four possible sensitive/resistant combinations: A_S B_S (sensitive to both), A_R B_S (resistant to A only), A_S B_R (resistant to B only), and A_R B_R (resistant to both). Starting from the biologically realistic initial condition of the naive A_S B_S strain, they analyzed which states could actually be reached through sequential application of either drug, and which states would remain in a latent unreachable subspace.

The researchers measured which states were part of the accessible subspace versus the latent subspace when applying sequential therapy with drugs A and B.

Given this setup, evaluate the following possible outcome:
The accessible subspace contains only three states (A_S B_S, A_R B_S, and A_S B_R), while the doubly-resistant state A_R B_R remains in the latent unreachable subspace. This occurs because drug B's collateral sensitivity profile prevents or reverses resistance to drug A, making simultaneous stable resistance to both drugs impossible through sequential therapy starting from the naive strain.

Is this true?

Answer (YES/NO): NO